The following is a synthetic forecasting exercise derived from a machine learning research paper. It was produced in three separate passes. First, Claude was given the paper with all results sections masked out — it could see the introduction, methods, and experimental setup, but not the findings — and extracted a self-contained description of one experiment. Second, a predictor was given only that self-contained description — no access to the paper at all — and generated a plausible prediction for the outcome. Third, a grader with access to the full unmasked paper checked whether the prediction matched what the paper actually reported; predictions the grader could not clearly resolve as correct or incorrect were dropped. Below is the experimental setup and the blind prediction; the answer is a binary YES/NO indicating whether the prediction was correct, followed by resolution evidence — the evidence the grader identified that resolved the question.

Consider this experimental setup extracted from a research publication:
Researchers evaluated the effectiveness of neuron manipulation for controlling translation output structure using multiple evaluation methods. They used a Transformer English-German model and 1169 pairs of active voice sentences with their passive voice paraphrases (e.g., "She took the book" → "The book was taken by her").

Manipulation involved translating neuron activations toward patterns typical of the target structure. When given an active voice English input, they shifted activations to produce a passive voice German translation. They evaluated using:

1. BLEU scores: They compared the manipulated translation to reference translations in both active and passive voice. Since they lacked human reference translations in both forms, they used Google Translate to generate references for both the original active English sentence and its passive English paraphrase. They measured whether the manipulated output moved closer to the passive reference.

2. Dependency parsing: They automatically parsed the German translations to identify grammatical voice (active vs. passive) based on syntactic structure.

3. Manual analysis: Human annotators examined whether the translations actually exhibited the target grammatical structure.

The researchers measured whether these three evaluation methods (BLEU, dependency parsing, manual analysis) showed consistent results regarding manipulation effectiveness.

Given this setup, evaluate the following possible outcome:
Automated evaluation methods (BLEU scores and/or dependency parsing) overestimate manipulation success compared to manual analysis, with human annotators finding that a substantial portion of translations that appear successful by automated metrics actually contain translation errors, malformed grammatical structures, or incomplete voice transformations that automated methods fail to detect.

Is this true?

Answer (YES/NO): NO